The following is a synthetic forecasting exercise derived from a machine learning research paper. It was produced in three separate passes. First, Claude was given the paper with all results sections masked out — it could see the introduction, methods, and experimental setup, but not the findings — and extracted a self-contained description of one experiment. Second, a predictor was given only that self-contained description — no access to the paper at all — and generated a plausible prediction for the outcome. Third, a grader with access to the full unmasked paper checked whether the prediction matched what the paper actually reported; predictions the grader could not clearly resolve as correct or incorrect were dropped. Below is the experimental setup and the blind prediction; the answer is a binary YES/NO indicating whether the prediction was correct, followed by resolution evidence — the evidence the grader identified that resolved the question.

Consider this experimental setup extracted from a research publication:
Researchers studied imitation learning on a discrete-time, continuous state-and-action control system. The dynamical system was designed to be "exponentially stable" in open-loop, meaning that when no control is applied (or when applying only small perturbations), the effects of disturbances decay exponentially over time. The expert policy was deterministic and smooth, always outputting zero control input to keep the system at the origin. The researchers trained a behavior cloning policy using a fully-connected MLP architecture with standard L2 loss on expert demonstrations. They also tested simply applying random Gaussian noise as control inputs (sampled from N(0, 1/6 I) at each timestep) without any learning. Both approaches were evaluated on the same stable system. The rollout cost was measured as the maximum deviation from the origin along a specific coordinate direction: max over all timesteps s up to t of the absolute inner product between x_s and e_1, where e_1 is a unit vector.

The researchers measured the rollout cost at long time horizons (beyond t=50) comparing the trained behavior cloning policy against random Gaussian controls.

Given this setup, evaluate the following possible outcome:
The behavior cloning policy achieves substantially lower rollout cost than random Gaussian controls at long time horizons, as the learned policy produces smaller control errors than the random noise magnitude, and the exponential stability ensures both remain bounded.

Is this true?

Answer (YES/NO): NO